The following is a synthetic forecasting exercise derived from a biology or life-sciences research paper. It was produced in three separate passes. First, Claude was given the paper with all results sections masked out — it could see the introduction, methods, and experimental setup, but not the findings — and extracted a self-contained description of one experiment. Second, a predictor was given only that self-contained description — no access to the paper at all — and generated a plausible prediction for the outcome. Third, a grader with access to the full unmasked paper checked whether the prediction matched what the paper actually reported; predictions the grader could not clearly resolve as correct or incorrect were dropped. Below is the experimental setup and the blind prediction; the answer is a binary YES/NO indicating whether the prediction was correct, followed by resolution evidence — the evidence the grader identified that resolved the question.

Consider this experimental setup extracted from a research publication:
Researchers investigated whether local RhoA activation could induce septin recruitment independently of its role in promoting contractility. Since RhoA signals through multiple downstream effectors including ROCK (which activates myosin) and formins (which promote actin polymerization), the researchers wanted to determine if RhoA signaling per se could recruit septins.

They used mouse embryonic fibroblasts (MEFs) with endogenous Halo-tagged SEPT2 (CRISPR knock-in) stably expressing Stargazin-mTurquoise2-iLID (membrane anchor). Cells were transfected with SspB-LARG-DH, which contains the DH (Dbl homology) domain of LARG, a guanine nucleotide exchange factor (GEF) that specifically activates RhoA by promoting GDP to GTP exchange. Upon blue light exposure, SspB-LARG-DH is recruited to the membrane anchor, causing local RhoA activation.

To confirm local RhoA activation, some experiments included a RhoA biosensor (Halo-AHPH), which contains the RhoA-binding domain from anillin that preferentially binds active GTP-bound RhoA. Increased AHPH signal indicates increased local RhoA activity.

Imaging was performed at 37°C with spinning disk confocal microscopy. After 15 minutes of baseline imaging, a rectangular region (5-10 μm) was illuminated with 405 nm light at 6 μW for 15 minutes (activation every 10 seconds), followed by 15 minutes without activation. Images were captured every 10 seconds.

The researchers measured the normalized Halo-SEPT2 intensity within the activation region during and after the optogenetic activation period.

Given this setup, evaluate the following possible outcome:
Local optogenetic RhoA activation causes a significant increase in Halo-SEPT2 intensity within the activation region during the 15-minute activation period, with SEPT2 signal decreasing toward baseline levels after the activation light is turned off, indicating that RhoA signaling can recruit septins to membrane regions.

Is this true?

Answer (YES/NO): YES